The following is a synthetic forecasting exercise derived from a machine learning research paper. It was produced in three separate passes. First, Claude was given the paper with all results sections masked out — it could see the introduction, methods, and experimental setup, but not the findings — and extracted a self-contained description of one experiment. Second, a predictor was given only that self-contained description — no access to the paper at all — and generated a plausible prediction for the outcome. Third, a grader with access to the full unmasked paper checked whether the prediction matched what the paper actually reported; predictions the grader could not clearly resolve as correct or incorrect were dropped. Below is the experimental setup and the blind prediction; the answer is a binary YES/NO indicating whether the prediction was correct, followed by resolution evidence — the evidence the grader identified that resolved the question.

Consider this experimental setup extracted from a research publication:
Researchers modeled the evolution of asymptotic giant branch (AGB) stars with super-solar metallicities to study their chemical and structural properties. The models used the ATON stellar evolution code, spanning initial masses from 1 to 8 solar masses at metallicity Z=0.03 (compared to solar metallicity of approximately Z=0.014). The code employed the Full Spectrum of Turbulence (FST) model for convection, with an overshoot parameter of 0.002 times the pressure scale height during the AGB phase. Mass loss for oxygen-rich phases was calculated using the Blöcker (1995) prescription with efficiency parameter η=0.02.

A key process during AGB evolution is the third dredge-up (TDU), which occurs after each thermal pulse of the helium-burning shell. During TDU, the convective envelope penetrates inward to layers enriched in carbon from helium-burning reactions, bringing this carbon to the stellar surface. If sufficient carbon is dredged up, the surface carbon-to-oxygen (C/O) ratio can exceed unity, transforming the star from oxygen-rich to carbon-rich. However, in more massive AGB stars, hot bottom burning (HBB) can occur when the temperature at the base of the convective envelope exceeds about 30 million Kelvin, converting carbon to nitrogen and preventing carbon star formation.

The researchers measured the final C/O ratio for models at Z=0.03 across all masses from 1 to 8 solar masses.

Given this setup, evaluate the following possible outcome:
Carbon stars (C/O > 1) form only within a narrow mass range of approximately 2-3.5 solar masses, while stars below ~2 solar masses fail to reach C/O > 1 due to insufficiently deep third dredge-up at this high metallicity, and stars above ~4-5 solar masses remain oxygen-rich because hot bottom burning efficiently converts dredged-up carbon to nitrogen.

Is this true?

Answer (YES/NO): YES